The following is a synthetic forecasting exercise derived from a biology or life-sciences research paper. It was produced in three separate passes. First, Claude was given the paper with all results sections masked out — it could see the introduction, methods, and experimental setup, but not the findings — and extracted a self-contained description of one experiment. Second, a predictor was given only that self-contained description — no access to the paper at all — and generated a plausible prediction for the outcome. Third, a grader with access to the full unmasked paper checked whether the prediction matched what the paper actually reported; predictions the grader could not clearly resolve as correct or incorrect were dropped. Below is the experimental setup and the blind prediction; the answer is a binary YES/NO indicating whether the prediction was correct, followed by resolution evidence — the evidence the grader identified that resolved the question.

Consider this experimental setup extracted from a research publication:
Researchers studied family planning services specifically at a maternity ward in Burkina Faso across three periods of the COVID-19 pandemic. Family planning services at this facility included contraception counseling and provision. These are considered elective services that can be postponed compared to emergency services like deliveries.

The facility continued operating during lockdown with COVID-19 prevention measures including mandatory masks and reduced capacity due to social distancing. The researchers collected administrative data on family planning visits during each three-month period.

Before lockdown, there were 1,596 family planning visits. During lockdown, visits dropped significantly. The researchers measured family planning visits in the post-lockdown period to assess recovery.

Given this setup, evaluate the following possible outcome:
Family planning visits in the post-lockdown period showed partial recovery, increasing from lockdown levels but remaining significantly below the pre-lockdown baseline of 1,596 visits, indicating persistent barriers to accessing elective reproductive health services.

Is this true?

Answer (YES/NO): YES